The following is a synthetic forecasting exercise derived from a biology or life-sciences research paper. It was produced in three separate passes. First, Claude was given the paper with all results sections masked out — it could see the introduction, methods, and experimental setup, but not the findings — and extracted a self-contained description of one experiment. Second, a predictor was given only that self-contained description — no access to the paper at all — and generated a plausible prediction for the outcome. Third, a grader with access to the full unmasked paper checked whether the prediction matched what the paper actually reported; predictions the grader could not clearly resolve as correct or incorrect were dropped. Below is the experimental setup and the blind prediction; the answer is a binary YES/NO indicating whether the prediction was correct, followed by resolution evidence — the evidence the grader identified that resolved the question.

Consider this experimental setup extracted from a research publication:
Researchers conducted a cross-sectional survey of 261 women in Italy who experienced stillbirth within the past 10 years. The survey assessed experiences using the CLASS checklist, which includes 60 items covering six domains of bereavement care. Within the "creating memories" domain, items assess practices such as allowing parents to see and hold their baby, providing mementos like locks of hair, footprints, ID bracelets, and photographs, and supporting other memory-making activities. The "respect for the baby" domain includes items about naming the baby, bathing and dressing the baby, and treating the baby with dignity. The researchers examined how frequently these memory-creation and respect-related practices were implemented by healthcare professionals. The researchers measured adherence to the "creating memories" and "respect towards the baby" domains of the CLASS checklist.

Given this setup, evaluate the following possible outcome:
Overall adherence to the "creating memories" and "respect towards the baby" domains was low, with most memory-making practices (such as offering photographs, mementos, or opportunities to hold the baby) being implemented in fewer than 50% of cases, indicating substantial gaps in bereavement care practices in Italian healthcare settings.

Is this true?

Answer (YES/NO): NO